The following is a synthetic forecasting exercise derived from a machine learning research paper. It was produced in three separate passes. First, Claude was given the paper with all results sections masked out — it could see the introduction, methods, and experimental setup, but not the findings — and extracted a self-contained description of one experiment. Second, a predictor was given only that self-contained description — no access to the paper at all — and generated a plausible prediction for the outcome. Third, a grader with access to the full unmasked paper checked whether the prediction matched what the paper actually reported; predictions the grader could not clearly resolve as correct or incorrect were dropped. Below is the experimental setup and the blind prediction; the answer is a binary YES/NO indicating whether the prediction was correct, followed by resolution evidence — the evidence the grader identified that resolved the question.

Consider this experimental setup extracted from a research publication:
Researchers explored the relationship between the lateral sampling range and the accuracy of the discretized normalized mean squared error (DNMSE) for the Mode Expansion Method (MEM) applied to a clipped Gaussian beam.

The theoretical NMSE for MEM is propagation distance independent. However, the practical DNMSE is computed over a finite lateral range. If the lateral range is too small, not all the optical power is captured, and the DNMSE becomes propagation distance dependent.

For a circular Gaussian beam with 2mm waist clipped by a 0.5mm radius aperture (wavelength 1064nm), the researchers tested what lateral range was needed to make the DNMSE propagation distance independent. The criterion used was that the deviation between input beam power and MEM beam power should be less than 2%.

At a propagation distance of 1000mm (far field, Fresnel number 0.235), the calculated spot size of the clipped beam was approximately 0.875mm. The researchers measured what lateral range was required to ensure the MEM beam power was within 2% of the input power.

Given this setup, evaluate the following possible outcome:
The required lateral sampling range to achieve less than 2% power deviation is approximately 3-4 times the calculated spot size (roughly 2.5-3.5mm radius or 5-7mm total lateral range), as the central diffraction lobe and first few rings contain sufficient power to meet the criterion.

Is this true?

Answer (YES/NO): NO